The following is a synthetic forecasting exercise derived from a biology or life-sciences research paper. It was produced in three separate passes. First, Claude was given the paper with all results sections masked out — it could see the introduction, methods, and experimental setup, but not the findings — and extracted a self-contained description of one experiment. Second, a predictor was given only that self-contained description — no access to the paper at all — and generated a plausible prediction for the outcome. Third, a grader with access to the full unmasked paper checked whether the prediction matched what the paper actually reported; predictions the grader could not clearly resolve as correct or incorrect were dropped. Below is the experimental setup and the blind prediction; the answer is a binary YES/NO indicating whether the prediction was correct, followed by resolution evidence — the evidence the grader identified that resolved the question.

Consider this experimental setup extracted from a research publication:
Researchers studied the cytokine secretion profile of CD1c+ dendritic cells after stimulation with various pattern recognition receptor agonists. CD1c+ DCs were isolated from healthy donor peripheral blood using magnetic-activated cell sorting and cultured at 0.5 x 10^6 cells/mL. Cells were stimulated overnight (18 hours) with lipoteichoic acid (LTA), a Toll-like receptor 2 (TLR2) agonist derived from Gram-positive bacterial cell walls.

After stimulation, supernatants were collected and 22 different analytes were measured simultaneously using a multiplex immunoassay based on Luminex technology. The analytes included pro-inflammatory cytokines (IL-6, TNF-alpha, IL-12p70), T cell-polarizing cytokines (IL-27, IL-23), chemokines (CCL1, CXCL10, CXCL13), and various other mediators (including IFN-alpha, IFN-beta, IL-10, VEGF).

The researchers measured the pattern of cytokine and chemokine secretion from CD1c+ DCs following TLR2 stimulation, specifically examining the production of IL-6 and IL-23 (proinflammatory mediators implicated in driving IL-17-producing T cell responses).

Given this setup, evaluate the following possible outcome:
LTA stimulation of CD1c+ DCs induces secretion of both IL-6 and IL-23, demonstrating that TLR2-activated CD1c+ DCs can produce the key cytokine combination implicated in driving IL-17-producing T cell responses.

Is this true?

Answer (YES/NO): YES